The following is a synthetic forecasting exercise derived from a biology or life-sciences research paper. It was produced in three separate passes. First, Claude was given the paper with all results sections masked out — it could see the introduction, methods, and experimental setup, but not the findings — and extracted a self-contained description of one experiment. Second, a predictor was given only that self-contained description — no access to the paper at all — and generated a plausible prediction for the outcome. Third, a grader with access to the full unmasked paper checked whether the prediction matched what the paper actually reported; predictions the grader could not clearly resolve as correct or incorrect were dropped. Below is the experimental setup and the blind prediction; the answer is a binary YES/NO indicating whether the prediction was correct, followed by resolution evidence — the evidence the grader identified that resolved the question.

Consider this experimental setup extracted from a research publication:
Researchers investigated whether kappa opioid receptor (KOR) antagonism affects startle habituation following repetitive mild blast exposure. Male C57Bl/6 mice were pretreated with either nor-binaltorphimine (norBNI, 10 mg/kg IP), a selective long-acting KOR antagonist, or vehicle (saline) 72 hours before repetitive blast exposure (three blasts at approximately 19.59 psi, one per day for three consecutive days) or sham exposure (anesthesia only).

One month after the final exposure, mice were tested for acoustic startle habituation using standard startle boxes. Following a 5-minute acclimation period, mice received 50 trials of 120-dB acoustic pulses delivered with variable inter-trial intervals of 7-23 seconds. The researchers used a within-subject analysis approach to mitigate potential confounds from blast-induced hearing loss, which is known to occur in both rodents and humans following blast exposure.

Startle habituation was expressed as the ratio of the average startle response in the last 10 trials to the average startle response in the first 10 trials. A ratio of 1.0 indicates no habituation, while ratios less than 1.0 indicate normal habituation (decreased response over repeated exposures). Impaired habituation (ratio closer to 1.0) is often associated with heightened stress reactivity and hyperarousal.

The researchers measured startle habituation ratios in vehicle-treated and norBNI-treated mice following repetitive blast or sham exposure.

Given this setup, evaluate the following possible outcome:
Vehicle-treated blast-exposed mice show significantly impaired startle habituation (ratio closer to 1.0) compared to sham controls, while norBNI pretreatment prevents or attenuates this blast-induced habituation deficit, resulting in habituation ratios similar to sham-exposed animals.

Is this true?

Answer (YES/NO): YES